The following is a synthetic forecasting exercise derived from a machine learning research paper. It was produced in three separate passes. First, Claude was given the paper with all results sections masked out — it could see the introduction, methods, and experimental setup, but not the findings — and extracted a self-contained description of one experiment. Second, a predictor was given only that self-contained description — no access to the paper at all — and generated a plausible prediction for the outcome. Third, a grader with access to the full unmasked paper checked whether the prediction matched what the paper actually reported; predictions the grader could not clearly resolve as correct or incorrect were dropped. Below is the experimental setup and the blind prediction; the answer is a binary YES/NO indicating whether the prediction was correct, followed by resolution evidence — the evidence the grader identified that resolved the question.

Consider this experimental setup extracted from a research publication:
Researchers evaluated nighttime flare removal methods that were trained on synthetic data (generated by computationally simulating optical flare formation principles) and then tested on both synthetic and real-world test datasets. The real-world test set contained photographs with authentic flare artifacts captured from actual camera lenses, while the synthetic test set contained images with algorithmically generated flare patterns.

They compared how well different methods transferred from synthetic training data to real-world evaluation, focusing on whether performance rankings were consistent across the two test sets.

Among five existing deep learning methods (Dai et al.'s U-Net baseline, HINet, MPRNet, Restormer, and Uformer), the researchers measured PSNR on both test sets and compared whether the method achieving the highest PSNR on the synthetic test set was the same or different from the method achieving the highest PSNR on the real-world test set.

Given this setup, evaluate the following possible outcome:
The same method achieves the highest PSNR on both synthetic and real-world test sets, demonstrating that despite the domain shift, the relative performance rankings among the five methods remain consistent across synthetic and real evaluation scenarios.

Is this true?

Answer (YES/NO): NO